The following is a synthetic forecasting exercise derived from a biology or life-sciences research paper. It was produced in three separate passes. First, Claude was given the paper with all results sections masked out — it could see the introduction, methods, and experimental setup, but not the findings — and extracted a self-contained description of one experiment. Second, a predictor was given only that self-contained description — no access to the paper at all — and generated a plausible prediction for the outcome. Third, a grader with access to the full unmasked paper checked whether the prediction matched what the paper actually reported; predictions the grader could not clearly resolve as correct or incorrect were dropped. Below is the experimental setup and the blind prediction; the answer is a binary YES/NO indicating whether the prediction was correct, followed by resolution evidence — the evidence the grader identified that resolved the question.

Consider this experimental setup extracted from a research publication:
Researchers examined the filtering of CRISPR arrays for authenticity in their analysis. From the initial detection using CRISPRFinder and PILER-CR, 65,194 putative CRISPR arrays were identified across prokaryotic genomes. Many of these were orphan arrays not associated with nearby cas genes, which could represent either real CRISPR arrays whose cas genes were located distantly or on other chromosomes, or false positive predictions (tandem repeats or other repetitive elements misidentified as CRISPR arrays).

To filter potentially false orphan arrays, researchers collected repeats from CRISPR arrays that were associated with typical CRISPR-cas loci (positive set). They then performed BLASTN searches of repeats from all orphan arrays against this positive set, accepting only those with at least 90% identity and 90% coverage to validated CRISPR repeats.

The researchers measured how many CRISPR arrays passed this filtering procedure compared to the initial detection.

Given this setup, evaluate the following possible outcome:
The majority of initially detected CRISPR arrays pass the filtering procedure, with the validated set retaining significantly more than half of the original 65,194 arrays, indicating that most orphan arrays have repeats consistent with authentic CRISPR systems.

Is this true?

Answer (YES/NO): YES